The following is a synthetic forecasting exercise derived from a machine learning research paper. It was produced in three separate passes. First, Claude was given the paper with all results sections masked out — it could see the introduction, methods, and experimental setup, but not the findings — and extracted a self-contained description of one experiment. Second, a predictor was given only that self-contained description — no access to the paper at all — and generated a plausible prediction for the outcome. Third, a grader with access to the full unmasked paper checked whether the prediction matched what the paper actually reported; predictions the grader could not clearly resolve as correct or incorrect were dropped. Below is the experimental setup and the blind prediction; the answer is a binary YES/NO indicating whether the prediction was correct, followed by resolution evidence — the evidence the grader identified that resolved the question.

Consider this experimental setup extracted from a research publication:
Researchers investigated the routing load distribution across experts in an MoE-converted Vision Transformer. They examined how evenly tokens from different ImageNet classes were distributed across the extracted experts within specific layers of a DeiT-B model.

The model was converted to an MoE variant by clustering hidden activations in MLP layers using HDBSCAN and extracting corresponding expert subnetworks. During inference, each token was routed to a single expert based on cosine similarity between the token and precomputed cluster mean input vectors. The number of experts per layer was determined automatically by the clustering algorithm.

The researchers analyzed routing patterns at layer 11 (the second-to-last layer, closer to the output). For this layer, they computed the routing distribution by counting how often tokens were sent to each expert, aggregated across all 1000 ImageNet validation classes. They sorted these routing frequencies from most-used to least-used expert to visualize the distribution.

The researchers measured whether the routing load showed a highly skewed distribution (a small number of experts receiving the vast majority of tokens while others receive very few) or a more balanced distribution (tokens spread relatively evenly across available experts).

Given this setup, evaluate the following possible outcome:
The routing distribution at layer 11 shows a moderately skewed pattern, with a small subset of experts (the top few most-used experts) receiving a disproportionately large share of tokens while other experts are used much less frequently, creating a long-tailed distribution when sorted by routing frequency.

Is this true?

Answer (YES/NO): NO